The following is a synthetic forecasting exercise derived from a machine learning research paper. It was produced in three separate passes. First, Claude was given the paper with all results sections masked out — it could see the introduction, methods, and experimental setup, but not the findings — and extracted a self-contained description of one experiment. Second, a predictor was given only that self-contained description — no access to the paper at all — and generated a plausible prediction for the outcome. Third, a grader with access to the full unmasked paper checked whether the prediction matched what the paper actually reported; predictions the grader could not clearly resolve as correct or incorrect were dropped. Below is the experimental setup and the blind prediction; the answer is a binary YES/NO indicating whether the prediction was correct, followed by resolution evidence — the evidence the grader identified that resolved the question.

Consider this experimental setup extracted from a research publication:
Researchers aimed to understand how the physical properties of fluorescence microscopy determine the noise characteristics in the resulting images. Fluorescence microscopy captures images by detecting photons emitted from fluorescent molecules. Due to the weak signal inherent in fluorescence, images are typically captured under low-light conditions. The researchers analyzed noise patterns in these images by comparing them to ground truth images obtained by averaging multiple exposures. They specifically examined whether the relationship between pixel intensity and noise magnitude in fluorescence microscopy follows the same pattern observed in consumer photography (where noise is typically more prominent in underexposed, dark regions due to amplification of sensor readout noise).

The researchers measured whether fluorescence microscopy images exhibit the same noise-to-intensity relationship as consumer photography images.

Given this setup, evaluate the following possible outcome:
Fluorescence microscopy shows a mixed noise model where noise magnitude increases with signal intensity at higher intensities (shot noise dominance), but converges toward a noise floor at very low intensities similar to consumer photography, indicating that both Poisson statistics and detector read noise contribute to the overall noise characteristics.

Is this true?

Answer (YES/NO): NO